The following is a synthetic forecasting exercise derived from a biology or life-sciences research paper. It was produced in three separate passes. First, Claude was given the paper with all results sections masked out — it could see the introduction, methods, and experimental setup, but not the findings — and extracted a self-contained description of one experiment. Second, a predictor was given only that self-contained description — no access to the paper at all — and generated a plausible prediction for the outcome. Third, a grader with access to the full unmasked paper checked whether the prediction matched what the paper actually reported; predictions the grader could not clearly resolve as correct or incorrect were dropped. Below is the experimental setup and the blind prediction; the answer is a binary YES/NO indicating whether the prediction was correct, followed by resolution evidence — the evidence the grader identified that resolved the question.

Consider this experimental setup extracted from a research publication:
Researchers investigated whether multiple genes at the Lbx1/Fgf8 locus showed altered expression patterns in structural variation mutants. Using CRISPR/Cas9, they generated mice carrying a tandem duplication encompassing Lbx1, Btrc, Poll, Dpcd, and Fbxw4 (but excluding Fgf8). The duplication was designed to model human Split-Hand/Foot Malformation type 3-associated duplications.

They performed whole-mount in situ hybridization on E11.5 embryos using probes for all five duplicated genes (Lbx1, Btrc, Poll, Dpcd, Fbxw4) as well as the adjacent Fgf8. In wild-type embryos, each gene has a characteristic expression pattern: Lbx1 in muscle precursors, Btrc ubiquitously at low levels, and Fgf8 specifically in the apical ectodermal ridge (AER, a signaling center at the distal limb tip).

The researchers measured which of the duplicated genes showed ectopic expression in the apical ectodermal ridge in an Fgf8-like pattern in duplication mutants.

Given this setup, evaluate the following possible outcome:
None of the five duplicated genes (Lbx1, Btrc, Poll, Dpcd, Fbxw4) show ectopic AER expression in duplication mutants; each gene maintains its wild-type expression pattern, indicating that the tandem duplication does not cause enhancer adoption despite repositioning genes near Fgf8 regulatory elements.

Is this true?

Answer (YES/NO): NO